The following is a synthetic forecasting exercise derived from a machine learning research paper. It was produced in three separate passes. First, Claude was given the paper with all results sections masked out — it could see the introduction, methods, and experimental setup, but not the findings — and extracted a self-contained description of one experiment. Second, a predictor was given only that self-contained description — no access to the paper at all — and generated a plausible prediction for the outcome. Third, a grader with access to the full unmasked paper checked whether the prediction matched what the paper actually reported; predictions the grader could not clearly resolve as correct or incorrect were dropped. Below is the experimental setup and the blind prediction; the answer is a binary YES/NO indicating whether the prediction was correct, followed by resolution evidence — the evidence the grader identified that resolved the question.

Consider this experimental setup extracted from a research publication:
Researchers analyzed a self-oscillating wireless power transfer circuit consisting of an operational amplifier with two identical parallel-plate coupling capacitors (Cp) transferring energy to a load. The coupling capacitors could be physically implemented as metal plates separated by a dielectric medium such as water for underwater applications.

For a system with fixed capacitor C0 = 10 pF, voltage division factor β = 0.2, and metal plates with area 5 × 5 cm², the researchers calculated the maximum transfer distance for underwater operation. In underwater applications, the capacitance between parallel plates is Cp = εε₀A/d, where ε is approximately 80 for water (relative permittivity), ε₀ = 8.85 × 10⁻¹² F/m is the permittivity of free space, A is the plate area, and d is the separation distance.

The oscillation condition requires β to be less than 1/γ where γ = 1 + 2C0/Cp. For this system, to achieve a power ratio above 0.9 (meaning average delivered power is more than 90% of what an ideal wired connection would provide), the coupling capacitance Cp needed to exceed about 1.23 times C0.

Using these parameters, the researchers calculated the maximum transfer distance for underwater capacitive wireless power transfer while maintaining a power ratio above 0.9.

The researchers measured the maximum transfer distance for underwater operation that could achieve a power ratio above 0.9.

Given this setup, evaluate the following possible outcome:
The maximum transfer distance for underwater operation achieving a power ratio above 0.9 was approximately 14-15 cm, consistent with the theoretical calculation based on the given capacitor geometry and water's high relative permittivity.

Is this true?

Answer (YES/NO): NO